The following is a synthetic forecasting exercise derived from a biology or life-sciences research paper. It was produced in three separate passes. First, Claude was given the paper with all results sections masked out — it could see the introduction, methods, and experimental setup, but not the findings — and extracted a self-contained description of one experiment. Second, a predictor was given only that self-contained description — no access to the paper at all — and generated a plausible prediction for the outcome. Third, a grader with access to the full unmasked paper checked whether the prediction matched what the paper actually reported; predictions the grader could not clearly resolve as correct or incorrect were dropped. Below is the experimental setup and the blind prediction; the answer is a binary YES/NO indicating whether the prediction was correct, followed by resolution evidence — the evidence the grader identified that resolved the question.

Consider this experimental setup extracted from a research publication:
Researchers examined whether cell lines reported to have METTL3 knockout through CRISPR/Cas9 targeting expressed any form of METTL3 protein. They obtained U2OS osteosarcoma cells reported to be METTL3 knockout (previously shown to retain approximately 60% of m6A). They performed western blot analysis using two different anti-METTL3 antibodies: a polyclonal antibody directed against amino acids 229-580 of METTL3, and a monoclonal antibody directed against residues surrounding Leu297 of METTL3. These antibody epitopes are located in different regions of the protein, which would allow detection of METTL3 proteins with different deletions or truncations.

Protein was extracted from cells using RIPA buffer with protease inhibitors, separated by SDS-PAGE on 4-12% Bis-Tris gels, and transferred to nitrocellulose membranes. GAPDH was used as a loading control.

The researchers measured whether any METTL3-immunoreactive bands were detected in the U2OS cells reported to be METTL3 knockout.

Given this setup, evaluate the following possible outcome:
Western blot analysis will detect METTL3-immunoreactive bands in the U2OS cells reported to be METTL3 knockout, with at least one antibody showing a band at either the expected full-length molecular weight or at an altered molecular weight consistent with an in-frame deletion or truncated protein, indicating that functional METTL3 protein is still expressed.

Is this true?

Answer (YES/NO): NO